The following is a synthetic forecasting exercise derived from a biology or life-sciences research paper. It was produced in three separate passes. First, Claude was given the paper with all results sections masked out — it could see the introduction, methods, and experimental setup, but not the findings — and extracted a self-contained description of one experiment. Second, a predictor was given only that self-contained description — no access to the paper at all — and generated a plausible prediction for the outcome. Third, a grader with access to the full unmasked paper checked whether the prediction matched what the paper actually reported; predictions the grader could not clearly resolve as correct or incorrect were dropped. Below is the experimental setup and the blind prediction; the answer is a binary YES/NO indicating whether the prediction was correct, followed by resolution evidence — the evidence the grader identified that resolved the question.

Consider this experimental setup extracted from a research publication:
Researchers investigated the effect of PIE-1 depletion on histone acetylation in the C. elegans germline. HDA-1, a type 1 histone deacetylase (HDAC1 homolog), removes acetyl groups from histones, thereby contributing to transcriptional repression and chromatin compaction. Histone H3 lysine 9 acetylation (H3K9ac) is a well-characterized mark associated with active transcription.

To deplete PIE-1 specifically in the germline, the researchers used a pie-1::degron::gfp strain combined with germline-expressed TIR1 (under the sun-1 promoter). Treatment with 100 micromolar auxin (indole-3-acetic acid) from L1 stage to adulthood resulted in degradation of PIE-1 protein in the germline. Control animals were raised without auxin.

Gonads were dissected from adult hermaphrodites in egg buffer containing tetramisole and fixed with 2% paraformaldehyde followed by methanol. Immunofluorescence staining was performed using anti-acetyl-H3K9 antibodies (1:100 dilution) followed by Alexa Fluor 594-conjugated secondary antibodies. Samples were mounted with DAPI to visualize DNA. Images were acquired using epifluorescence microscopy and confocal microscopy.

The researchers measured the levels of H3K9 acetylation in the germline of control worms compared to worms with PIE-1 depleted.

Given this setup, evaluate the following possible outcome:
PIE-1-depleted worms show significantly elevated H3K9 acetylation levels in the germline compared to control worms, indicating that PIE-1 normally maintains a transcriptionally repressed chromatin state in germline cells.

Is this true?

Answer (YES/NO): YES